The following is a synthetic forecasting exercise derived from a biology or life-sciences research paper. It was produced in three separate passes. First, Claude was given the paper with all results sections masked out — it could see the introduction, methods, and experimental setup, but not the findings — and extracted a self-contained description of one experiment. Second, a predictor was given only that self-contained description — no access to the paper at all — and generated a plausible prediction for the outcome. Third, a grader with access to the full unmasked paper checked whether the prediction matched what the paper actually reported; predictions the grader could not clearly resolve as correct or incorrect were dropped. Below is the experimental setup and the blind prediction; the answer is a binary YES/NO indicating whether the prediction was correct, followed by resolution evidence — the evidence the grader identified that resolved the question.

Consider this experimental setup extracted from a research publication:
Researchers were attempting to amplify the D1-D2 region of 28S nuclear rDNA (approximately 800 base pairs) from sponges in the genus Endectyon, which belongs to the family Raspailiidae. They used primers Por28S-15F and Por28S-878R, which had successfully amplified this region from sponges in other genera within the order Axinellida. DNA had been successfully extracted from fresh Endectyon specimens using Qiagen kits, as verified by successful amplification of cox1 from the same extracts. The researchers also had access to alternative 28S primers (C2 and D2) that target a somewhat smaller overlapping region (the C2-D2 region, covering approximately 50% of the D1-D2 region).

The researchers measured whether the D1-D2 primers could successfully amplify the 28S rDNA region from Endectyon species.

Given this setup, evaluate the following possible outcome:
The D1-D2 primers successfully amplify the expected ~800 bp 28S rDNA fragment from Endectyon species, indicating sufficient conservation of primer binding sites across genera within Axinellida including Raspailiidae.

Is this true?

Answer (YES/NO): NO